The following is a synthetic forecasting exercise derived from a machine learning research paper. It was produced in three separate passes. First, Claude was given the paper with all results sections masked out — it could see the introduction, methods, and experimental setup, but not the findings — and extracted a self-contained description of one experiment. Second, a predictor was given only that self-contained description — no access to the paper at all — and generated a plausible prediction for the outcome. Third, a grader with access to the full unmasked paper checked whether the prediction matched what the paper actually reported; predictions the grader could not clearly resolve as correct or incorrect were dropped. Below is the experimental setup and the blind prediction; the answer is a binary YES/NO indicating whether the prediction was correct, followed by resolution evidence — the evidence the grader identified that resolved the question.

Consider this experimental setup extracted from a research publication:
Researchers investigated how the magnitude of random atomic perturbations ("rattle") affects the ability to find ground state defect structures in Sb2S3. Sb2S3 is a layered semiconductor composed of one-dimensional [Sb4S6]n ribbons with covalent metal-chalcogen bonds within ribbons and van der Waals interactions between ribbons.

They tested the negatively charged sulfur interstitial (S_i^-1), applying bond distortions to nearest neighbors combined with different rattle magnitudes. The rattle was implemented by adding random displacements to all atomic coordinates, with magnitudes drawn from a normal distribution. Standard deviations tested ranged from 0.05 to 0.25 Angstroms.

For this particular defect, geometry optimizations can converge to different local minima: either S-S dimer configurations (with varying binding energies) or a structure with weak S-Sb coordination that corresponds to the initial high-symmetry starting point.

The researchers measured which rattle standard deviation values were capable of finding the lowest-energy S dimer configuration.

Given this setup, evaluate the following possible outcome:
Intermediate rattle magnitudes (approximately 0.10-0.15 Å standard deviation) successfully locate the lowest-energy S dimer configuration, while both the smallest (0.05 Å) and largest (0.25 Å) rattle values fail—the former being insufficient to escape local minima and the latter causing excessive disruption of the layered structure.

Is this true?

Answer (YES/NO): NO